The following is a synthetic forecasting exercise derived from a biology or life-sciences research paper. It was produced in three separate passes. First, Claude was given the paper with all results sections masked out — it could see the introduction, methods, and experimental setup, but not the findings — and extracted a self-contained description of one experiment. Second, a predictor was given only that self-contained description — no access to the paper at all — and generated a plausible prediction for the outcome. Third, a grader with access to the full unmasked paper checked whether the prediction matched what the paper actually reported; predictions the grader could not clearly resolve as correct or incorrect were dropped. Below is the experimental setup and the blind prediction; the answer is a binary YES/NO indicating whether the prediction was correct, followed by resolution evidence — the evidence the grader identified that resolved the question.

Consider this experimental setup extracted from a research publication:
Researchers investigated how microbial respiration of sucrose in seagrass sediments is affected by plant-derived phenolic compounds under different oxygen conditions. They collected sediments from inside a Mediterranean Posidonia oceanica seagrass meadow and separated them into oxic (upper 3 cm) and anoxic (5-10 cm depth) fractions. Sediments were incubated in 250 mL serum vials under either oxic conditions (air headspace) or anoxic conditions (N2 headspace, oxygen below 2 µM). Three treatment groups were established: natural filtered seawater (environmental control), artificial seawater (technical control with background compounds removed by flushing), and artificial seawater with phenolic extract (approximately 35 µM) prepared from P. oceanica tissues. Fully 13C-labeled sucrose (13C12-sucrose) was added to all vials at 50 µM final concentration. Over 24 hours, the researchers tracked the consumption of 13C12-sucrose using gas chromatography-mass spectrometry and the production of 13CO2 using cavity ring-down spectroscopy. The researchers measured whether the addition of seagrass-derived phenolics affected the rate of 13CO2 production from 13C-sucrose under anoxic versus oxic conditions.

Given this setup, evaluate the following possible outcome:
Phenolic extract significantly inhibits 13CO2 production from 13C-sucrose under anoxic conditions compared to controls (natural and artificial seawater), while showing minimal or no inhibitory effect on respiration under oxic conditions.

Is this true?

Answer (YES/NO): YES